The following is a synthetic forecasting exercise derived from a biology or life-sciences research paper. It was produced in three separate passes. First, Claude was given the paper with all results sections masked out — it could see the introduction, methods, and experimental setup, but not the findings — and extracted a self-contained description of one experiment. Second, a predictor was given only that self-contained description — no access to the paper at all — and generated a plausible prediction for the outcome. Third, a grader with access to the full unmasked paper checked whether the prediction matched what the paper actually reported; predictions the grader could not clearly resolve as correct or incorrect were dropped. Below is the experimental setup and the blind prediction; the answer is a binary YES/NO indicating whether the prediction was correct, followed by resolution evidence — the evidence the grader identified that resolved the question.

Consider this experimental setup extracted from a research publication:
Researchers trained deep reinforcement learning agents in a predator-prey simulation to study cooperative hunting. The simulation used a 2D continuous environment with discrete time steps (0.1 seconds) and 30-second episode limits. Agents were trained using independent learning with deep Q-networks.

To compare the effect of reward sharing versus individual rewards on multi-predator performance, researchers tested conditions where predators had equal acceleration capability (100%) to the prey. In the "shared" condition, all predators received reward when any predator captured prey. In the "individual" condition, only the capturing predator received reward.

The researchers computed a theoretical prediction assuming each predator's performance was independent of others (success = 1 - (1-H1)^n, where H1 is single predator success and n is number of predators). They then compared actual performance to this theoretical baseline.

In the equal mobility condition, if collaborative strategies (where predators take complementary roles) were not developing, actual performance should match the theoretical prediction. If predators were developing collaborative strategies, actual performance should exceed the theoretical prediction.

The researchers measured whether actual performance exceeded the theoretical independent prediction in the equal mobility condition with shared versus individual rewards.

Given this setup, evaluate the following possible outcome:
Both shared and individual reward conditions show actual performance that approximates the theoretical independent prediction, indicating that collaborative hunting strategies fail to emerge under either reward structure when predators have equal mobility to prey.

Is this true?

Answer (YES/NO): YES